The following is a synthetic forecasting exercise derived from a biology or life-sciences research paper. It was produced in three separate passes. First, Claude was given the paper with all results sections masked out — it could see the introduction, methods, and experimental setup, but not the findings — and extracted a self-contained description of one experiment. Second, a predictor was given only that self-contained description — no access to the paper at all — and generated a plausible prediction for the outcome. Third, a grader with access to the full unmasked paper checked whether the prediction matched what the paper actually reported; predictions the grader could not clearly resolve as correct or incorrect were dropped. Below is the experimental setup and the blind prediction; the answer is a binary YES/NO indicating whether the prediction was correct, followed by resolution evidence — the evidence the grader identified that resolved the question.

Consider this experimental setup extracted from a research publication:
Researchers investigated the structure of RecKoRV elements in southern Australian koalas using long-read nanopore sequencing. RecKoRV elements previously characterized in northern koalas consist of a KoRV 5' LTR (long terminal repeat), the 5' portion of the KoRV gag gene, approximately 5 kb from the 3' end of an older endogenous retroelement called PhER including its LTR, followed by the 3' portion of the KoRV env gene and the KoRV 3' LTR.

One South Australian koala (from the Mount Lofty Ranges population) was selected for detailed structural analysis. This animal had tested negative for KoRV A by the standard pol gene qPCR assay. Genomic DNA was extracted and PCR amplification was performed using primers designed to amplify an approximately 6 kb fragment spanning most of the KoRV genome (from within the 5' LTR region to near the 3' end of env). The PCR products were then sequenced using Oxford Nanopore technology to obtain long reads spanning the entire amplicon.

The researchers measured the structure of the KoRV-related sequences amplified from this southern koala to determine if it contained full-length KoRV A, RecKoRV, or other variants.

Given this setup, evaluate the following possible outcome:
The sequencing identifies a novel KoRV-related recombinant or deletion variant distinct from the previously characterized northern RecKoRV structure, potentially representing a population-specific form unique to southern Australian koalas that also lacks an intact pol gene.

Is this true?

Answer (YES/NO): YES